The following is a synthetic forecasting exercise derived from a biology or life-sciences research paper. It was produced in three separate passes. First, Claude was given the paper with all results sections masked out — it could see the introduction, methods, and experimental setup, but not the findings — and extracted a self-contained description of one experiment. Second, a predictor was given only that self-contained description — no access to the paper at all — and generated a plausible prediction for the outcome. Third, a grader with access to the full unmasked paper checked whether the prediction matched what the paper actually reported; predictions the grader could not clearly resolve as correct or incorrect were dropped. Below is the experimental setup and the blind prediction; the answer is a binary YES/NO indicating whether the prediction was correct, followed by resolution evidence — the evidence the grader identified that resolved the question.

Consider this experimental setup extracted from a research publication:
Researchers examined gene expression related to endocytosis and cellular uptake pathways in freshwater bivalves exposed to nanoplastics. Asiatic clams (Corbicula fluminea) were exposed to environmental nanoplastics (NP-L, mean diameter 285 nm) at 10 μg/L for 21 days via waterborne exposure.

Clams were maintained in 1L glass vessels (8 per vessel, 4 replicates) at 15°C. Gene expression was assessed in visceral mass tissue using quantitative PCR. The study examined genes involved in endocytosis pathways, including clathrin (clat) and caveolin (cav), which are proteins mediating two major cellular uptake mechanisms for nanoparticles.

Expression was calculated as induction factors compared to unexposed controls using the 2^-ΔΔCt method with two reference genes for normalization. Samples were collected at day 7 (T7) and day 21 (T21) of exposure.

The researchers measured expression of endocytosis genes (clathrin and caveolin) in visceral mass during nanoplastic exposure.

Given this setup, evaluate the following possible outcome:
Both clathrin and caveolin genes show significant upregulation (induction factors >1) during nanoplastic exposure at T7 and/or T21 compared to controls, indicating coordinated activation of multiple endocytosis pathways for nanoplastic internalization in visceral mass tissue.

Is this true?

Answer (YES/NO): NO